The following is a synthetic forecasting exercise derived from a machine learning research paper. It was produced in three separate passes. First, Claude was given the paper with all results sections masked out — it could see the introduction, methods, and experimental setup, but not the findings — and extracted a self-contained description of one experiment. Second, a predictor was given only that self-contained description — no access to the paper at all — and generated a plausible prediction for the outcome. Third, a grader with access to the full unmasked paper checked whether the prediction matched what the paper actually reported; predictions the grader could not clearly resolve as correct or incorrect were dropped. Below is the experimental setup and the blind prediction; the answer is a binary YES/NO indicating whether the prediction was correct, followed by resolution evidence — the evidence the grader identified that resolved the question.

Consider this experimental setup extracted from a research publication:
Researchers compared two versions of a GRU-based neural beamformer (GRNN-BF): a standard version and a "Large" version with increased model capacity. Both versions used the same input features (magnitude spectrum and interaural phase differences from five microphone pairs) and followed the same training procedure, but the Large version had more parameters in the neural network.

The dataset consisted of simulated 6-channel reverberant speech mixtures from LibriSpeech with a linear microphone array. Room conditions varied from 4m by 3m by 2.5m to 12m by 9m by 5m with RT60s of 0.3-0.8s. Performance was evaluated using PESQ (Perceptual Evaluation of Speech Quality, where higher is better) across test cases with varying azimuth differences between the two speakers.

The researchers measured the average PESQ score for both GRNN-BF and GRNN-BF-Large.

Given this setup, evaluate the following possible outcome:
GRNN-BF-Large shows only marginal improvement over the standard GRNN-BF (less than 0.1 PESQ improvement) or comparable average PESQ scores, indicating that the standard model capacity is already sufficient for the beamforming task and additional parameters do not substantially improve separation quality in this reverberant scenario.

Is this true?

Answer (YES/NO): YES